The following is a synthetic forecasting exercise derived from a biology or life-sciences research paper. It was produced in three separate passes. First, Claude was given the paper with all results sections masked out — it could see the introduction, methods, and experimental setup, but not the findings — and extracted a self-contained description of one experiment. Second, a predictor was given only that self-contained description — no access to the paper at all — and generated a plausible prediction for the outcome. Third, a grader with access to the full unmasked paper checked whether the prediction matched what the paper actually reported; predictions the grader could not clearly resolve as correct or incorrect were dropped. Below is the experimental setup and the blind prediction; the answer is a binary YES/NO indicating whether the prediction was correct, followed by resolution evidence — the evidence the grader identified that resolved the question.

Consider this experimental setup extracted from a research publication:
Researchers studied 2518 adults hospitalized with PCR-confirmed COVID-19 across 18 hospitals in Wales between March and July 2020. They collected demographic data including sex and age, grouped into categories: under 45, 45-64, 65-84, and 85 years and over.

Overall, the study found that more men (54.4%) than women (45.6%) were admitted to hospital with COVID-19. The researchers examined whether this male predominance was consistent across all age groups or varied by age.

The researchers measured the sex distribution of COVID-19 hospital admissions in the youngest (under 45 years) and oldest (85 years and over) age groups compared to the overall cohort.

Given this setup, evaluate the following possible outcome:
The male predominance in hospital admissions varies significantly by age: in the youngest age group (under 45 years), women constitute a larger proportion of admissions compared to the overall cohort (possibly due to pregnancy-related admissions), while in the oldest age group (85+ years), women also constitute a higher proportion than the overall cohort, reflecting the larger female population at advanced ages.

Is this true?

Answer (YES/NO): YES